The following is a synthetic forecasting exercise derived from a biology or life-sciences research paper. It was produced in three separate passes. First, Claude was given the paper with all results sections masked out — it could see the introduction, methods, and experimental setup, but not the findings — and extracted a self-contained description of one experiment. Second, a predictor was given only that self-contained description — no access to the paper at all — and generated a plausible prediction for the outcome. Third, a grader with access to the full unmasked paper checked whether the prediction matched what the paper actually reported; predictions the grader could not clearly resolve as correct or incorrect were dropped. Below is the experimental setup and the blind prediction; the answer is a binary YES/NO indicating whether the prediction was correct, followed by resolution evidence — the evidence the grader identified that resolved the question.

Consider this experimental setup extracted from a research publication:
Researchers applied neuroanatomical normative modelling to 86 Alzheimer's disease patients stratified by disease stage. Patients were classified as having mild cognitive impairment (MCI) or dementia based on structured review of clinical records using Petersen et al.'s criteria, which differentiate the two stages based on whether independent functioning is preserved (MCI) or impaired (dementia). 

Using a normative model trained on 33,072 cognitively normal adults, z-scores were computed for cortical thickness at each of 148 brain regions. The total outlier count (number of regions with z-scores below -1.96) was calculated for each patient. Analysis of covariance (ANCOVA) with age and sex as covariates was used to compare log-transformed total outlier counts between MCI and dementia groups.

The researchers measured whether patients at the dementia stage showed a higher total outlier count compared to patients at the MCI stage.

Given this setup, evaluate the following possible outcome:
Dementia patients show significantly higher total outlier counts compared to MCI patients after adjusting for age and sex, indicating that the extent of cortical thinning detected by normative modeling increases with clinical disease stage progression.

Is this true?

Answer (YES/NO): YES